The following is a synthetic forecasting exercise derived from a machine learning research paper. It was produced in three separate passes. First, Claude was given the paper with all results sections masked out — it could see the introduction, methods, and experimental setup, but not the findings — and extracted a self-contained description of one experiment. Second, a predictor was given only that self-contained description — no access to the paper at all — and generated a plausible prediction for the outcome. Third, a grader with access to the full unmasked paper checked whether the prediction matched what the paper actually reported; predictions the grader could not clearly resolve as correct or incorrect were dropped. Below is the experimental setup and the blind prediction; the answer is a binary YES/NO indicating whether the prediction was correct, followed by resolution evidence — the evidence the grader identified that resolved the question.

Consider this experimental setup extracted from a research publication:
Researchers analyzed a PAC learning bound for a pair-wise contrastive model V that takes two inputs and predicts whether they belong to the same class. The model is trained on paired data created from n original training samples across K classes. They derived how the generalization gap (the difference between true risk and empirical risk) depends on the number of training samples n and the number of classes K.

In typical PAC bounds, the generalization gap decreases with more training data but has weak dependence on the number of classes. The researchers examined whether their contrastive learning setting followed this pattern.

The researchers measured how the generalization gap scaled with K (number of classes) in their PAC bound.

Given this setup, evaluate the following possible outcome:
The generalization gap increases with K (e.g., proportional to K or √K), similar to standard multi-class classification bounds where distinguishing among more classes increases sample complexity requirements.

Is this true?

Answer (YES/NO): NO